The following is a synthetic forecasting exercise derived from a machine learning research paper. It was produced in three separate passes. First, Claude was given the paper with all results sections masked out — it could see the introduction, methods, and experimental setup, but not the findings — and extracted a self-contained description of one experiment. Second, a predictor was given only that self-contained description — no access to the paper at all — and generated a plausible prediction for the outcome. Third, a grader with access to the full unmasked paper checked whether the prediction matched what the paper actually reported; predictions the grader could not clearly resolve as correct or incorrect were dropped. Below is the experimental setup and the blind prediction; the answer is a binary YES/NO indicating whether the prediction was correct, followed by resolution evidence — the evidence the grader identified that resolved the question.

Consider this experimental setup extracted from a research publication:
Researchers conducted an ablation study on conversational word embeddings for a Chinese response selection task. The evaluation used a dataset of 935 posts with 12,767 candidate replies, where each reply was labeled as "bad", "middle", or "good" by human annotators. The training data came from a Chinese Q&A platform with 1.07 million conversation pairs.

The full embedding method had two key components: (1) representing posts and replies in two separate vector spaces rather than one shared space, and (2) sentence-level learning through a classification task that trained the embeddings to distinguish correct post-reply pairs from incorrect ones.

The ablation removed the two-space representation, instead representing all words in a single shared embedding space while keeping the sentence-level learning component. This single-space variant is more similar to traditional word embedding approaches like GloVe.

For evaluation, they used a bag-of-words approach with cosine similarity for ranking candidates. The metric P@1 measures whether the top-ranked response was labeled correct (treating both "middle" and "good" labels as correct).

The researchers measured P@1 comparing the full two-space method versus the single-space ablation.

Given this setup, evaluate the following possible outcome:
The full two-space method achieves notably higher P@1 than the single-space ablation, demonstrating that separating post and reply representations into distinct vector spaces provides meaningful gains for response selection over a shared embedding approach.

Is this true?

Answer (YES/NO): YES